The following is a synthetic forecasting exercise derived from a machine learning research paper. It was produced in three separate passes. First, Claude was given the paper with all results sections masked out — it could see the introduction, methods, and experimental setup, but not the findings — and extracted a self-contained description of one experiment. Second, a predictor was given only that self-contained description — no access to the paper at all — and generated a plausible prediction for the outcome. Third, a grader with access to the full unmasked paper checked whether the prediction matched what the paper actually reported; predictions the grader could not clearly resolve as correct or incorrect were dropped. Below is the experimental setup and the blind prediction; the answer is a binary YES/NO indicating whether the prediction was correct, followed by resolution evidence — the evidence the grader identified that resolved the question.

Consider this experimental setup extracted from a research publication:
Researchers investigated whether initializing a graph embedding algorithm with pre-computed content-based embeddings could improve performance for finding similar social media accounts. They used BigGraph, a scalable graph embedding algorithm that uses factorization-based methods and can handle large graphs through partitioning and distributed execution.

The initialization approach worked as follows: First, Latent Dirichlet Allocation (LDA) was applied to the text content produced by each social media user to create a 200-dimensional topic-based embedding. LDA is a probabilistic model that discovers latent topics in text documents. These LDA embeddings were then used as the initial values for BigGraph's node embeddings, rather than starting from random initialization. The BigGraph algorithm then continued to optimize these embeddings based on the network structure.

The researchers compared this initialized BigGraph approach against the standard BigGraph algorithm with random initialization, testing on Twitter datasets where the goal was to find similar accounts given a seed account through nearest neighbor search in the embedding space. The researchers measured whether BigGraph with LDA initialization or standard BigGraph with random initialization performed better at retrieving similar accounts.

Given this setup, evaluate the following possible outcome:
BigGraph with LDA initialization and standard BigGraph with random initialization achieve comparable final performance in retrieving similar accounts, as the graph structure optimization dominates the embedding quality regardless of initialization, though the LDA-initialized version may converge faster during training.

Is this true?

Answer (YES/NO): NO